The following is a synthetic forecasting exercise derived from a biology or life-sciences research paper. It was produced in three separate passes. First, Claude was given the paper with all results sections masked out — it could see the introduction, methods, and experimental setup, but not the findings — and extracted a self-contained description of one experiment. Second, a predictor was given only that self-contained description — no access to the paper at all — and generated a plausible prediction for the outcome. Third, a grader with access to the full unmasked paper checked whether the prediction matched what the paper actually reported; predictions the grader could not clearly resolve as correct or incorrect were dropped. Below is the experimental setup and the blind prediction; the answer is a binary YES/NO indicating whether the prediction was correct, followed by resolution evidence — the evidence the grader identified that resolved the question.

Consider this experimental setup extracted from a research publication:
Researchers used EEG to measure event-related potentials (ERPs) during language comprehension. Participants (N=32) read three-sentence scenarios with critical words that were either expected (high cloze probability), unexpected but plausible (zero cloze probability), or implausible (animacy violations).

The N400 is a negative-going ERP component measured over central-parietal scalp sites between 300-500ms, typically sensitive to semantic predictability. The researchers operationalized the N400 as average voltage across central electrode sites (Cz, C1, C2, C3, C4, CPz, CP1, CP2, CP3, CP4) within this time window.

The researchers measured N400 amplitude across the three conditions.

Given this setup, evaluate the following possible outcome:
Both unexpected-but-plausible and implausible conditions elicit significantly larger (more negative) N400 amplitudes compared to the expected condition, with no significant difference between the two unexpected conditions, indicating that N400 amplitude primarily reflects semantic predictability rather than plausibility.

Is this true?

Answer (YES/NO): NO